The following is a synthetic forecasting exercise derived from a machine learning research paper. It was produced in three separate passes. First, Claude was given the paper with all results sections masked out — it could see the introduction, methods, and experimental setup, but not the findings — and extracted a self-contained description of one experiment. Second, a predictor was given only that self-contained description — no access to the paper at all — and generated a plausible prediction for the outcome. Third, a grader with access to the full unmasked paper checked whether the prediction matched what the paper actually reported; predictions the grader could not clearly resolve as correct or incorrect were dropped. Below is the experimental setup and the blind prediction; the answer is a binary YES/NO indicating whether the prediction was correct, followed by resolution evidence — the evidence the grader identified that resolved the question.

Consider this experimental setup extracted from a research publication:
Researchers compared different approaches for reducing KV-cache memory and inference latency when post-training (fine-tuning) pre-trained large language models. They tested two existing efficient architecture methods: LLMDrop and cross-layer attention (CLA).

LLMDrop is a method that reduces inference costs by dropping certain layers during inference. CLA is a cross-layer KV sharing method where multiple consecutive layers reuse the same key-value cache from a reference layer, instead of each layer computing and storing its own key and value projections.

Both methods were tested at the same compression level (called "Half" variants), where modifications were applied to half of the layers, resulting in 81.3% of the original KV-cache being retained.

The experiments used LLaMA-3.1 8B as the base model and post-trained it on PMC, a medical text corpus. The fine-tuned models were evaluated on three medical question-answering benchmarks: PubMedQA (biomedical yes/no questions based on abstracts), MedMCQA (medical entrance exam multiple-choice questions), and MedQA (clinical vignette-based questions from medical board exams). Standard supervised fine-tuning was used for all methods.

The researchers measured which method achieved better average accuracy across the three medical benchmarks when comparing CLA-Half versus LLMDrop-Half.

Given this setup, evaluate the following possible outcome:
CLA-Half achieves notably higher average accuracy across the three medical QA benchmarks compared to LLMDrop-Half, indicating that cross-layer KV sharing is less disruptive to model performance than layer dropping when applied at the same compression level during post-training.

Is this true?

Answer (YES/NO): NO